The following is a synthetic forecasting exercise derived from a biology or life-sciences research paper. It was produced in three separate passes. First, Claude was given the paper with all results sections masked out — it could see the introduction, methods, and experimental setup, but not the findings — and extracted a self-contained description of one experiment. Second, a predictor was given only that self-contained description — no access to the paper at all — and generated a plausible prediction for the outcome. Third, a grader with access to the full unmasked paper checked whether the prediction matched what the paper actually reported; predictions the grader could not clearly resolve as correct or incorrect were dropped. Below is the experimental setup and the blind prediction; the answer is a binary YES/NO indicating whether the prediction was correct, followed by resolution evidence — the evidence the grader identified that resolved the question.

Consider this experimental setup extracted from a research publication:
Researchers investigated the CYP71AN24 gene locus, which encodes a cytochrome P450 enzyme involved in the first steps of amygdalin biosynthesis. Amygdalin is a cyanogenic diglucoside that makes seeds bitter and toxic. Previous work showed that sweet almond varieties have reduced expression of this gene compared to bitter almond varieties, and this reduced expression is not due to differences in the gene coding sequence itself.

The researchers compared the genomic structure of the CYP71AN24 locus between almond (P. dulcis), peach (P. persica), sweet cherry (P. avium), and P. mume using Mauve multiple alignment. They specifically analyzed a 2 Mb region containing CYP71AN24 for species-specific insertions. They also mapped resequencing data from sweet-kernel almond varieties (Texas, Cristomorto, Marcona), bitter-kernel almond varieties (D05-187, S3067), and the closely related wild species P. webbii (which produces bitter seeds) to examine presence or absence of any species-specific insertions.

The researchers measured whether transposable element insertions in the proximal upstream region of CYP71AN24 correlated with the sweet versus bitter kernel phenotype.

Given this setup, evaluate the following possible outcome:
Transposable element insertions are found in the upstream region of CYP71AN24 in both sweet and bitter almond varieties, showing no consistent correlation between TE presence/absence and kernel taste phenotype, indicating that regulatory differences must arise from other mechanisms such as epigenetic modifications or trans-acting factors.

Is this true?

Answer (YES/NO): NO